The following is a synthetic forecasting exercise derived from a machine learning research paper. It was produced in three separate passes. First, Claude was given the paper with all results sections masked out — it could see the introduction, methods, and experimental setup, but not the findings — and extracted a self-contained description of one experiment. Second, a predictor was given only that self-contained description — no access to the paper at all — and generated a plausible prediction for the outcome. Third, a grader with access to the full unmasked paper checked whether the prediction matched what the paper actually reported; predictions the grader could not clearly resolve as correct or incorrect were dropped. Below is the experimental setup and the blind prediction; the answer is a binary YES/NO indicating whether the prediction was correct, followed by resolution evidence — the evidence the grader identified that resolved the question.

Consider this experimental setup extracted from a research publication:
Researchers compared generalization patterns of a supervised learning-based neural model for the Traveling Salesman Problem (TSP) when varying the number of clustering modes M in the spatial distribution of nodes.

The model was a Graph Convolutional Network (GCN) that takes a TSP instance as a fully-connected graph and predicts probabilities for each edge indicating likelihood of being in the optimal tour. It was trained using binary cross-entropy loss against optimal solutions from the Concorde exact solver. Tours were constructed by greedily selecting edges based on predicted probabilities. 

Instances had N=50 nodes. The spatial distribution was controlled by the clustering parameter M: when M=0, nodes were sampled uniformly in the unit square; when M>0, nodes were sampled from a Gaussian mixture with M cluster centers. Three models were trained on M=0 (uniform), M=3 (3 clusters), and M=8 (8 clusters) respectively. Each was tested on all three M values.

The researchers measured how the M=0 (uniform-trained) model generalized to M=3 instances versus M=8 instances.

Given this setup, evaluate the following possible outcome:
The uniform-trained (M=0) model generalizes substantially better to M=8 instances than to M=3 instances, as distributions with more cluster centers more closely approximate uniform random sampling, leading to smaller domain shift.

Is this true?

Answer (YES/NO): YES